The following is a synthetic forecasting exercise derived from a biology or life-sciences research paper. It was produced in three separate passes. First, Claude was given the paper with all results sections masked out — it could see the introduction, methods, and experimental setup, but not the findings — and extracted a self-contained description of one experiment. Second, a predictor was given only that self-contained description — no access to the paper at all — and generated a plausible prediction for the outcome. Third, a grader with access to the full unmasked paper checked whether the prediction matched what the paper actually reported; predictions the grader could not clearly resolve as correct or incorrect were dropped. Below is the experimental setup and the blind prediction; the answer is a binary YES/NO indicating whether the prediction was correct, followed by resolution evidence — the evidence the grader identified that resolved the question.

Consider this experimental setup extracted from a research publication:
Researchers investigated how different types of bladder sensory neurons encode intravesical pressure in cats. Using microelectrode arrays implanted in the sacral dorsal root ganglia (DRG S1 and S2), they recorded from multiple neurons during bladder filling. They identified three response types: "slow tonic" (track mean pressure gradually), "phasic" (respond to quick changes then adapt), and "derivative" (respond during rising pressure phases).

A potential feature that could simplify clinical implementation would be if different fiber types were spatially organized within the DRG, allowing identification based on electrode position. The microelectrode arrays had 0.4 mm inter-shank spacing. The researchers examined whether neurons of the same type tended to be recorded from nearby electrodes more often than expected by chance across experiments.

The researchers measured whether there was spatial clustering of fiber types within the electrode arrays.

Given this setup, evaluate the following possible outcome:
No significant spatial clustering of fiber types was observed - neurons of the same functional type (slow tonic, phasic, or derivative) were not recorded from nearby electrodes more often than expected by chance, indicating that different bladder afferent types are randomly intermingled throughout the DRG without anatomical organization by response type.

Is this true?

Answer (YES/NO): YES